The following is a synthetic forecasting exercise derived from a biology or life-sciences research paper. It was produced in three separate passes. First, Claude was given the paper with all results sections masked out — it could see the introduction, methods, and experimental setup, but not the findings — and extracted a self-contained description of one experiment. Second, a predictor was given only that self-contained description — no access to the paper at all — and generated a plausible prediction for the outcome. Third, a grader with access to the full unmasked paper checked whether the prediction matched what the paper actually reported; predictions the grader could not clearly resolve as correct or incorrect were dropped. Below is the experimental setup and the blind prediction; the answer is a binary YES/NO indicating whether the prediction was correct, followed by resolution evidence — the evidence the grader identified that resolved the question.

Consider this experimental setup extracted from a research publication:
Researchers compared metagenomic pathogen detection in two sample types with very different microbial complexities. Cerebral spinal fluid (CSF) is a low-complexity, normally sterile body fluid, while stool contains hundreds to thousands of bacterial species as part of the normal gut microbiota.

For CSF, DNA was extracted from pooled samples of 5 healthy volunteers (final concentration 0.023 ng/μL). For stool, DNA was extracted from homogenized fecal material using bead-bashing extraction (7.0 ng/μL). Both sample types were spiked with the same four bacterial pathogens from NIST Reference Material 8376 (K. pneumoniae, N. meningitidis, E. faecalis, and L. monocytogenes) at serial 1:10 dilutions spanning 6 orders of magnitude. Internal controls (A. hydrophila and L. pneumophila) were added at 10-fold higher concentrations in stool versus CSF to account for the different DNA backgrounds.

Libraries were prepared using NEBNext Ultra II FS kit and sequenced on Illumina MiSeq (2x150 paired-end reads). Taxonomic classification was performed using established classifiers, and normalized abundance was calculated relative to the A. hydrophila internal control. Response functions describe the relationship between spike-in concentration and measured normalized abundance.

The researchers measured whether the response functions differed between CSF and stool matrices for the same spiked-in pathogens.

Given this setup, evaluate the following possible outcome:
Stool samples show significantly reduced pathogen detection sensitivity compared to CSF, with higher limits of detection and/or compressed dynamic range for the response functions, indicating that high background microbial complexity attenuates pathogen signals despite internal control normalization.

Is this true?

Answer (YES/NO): NO